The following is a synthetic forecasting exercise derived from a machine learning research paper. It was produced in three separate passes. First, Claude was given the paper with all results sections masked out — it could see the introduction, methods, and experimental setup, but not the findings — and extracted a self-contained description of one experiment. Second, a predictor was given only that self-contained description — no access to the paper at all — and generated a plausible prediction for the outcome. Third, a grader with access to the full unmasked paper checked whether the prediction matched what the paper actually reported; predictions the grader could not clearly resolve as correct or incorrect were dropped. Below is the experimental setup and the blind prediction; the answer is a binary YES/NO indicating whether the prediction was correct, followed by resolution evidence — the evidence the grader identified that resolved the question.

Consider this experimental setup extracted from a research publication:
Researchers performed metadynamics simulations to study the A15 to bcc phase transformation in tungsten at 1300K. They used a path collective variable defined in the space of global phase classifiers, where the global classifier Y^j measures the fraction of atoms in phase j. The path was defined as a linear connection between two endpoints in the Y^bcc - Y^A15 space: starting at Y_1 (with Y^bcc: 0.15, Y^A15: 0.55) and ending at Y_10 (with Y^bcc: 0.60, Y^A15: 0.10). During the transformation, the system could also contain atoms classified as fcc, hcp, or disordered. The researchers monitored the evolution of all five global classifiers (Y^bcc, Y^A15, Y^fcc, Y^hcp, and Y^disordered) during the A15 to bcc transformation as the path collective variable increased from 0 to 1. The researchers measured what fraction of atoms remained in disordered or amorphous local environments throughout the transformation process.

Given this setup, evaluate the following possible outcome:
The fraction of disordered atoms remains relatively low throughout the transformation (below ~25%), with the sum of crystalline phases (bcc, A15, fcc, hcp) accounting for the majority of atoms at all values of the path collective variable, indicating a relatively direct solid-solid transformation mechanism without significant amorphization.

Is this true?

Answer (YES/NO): NO